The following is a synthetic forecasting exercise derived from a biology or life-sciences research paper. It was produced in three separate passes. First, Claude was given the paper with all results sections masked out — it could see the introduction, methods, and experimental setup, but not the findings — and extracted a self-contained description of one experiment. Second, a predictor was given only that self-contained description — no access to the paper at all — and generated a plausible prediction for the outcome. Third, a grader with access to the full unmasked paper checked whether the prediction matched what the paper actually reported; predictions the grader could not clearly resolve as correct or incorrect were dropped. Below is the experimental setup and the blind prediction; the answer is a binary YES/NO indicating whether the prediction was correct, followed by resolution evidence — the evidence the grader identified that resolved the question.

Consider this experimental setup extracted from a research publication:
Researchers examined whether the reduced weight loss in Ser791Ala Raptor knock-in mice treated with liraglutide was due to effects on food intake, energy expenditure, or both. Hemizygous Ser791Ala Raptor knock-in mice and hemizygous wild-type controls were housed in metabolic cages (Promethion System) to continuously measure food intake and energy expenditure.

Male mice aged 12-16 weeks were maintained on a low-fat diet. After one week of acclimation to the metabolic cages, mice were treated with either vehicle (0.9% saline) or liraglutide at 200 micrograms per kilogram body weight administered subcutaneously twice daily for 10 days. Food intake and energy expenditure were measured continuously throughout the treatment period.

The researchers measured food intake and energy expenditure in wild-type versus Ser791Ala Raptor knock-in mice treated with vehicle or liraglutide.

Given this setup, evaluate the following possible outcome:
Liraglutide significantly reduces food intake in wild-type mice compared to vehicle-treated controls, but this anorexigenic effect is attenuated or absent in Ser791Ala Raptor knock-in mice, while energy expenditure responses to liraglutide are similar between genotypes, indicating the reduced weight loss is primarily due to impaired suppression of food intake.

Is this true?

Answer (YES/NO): NO